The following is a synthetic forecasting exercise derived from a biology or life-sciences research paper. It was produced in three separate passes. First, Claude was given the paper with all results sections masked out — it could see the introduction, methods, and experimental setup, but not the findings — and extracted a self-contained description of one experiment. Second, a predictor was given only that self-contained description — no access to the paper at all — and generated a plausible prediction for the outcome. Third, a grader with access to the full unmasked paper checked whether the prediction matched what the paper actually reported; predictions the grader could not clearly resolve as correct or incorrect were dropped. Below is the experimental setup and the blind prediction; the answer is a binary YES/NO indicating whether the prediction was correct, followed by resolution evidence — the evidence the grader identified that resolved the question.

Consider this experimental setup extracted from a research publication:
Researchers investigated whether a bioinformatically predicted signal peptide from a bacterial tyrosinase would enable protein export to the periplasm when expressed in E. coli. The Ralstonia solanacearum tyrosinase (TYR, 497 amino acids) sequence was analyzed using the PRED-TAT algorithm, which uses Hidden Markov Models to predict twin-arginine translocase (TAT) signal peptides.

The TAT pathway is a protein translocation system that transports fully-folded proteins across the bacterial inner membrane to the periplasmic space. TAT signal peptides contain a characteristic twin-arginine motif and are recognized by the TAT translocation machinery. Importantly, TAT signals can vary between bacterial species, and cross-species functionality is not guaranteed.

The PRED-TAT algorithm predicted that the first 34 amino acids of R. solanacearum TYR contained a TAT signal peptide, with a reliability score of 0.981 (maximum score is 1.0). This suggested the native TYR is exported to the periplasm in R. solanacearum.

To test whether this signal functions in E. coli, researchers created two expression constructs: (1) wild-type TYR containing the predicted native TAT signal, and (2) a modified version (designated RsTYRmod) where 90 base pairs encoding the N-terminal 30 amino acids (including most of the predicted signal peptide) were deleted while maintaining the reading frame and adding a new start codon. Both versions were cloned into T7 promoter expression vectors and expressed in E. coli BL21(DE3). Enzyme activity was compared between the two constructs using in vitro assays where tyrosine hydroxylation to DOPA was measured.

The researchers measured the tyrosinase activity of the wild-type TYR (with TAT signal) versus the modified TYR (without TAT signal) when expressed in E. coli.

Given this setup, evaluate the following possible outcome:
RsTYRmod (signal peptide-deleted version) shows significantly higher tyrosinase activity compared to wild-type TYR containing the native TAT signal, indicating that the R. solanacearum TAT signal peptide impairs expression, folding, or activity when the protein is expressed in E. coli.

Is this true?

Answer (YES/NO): NO